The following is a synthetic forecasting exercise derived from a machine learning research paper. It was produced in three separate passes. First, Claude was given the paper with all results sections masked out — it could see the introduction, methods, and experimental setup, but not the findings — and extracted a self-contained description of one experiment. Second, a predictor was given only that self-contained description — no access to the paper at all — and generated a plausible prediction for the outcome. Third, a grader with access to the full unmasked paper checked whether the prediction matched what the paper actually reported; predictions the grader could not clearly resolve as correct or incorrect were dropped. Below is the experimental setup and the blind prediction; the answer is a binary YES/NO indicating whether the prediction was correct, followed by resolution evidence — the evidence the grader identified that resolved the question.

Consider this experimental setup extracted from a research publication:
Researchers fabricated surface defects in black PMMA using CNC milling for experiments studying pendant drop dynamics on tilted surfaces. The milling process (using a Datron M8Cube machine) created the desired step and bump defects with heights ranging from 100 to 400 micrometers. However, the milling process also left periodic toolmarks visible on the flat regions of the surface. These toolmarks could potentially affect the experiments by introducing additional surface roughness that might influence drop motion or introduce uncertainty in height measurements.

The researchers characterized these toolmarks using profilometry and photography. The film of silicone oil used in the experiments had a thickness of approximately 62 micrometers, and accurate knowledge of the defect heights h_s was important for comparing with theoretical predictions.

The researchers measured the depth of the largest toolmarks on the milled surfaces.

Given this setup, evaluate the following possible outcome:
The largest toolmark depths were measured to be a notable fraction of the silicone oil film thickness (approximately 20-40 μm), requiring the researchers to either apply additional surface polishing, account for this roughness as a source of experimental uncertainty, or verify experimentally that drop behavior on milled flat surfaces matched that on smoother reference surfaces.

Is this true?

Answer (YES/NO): NO